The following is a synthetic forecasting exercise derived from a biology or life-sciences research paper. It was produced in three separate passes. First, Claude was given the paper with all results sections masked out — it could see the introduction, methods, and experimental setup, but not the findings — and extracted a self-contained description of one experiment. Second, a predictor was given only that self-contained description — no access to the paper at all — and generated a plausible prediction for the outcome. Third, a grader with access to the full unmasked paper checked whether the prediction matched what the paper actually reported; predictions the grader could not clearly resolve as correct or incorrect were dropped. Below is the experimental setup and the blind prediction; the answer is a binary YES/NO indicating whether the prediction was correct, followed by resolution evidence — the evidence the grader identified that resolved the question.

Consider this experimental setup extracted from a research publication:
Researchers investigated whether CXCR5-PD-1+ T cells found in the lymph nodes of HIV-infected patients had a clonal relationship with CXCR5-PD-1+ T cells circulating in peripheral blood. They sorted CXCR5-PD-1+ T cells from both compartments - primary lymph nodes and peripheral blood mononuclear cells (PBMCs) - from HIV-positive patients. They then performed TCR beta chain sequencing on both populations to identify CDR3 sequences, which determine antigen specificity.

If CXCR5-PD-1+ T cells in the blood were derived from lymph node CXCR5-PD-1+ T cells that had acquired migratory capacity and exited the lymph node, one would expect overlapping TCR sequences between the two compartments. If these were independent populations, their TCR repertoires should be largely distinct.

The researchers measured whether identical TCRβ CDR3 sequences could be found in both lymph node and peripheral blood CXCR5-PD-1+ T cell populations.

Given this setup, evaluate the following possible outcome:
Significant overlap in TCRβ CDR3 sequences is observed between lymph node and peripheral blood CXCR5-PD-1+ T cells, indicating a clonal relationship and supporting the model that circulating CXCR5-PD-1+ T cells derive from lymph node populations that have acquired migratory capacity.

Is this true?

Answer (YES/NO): YES